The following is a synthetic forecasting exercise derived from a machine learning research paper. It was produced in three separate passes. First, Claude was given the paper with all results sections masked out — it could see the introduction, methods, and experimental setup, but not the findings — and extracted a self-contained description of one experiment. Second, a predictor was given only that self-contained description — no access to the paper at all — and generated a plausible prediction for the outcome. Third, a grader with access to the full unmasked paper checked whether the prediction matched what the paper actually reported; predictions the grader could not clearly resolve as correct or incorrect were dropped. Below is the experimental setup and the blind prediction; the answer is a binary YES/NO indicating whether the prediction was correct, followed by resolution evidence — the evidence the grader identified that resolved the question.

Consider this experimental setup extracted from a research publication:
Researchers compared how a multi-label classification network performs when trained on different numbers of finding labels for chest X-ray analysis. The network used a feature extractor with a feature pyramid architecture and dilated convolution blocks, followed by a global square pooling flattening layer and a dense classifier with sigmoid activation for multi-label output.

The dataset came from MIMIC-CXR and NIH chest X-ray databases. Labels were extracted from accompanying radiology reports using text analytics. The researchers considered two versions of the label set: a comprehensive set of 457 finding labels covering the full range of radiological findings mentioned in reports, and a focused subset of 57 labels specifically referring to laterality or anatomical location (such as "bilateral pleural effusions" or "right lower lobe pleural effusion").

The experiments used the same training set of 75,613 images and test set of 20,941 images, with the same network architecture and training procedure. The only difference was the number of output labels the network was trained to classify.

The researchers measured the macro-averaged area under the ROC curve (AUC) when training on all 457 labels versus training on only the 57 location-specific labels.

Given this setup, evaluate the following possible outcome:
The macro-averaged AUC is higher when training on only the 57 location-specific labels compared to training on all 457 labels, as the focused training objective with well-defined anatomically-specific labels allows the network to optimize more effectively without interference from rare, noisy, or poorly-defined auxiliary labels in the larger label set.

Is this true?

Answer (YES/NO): YES